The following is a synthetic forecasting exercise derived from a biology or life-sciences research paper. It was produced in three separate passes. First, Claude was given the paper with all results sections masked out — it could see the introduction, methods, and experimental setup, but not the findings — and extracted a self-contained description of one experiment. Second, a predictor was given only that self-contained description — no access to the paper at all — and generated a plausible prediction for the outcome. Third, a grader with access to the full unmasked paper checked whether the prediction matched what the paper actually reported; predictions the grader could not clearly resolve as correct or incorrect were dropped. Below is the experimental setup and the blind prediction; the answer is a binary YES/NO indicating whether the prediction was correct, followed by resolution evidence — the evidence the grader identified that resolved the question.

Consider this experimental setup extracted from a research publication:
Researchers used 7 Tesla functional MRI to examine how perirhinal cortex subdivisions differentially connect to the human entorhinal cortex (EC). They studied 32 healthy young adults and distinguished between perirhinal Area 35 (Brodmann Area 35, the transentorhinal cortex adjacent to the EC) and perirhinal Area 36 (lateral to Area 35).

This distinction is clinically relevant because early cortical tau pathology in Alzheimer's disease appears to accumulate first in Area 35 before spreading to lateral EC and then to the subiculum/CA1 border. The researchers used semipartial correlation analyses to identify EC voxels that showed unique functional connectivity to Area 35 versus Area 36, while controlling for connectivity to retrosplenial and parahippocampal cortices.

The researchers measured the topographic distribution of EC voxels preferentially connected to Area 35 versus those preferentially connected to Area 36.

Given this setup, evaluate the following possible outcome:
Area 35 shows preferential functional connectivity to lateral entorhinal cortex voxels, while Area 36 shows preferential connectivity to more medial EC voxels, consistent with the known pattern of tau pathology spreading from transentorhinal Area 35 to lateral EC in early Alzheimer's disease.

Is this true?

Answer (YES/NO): NO